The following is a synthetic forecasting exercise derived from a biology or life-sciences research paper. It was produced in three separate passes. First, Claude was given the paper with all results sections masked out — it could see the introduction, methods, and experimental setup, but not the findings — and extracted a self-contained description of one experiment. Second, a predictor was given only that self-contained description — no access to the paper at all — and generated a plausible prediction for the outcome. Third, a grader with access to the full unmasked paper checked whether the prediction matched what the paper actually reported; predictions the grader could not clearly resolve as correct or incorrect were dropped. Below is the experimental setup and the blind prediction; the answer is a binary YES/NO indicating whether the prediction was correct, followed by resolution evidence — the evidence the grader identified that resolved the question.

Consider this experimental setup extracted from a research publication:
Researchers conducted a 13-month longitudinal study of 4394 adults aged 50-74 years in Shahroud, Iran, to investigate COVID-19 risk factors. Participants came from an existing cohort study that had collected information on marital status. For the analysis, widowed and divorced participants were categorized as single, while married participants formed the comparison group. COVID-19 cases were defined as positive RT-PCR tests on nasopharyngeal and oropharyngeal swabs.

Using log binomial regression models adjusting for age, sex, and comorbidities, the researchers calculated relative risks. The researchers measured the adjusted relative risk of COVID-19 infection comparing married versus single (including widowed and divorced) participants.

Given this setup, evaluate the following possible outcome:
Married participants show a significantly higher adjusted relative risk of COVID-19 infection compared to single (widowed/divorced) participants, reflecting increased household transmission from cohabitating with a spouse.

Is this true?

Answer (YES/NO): NO